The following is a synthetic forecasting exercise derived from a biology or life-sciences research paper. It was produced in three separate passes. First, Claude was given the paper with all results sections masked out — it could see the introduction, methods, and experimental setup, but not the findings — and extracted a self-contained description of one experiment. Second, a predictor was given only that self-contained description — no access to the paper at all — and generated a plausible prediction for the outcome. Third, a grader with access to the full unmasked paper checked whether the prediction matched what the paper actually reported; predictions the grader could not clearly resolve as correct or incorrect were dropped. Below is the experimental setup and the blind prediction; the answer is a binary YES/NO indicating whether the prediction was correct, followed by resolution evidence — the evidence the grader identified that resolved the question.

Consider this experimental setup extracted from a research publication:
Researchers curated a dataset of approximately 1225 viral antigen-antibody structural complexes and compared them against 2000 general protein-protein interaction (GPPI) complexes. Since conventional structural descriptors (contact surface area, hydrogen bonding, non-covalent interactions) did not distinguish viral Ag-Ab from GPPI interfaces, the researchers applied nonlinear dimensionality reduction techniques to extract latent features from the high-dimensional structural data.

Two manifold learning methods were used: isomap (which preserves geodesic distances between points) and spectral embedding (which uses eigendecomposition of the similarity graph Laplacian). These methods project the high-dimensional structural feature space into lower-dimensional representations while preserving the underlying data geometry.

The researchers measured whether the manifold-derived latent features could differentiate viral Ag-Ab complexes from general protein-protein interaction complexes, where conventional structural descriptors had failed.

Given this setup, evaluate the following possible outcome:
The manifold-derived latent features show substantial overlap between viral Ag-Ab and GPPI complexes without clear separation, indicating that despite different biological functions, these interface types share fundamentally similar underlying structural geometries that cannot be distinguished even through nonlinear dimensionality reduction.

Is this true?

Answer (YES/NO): NO